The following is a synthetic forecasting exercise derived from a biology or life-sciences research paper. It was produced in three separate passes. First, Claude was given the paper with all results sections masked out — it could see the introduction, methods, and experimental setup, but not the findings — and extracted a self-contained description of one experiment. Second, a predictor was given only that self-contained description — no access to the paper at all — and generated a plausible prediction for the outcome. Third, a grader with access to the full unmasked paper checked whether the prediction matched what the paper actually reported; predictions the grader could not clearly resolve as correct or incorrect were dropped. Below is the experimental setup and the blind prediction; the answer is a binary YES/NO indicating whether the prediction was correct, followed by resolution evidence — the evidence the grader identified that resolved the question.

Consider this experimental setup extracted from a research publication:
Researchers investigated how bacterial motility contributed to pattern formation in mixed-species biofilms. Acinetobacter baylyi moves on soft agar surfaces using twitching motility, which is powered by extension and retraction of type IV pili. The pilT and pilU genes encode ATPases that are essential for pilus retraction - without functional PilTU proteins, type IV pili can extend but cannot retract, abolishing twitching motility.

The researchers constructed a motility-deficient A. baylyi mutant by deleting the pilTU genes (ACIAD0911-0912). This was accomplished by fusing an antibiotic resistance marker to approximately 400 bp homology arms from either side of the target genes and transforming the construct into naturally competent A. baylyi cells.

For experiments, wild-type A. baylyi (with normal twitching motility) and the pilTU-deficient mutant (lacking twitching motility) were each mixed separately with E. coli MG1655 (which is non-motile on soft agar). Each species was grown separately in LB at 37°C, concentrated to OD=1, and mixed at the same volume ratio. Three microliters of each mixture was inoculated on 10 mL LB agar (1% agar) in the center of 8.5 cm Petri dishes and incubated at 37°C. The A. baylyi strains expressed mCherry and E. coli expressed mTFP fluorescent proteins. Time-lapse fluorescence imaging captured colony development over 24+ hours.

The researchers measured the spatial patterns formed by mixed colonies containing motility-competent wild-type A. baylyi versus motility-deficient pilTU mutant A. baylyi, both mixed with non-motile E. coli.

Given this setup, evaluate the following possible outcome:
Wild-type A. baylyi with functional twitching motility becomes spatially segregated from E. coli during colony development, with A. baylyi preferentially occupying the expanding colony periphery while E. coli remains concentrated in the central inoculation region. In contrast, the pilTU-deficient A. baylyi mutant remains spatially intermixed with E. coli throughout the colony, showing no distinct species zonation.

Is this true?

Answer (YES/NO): NO